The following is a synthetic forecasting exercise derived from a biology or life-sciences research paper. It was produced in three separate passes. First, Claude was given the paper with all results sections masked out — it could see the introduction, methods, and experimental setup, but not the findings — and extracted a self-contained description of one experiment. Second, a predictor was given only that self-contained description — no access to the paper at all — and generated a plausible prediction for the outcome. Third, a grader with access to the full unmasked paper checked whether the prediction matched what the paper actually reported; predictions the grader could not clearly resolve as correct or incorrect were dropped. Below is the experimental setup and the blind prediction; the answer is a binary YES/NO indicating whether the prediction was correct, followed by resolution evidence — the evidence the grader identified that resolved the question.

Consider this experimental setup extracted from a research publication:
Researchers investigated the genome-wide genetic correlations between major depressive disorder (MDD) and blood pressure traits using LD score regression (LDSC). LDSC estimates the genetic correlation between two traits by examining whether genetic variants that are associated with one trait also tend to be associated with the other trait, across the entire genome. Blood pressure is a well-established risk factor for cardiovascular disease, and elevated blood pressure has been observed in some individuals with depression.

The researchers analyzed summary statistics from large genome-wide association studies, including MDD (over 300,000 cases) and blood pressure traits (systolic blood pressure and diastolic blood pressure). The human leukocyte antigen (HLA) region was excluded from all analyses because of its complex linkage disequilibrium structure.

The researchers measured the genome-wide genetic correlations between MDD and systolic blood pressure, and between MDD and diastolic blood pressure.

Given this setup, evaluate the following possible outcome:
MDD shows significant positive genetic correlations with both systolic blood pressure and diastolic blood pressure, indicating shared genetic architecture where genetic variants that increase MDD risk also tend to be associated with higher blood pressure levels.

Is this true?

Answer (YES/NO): NO